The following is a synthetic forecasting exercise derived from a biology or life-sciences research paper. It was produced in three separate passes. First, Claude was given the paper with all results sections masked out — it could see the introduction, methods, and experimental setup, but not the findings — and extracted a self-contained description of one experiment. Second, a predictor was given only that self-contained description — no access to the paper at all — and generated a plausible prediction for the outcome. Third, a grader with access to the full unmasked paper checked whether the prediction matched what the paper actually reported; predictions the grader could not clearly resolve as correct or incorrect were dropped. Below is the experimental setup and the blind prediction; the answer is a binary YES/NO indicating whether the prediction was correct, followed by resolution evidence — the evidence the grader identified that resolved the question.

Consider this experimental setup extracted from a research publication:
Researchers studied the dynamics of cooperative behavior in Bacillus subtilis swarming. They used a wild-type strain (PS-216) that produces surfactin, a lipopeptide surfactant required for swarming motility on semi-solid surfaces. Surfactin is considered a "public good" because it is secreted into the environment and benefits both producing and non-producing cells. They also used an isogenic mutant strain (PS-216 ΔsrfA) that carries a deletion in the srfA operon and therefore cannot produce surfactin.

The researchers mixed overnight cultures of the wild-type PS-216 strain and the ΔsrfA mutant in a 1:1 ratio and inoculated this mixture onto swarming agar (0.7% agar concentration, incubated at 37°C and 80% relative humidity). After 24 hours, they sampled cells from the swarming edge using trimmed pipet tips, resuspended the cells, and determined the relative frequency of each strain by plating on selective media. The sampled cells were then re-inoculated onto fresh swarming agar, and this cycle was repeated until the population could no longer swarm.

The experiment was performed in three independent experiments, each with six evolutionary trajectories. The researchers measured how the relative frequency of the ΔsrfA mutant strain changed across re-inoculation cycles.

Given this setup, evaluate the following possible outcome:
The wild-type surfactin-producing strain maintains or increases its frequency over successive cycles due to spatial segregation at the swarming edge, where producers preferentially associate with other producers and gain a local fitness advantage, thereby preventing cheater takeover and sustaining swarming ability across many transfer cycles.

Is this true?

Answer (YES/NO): NO